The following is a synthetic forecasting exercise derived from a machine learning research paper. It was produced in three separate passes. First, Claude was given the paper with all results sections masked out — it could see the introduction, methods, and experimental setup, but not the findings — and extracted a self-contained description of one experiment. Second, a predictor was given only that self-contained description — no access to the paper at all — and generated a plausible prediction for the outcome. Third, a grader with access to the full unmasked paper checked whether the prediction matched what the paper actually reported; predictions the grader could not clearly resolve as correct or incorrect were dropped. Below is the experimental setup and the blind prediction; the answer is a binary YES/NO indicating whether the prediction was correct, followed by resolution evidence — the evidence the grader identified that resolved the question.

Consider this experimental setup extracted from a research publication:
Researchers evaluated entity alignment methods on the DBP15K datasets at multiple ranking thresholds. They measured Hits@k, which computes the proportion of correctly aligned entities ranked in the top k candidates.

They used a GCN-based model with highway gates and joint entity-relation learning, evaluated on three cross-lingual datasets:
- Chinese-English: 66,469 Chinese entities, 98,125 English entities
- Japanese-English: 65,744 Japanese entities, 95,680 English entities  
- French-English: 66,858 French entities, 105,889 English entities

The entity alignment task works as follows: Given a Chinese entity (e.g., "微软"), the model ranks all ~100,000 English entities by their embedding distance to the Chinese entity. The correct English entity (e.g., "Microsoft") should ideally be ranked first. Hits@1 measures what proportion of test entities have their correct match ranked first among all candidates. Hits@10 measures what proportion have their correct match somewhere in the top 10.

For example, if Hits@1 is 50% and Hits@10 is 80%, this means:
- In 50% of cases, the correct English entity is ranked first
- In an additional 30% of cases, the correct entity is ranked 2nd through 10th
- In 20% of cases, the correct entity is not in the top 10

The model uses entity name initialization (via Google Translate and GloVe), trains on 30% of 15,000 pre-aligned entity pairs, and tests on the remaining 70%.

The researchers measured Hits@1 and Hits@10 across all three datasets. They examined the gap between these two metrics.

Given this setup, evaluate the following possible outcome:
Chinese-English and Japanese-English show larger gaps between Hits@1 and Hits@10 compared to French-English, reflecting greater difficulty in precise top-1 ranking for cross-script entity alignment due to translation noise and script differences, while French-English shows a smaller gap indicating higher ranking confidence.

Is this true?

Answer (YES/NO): YES